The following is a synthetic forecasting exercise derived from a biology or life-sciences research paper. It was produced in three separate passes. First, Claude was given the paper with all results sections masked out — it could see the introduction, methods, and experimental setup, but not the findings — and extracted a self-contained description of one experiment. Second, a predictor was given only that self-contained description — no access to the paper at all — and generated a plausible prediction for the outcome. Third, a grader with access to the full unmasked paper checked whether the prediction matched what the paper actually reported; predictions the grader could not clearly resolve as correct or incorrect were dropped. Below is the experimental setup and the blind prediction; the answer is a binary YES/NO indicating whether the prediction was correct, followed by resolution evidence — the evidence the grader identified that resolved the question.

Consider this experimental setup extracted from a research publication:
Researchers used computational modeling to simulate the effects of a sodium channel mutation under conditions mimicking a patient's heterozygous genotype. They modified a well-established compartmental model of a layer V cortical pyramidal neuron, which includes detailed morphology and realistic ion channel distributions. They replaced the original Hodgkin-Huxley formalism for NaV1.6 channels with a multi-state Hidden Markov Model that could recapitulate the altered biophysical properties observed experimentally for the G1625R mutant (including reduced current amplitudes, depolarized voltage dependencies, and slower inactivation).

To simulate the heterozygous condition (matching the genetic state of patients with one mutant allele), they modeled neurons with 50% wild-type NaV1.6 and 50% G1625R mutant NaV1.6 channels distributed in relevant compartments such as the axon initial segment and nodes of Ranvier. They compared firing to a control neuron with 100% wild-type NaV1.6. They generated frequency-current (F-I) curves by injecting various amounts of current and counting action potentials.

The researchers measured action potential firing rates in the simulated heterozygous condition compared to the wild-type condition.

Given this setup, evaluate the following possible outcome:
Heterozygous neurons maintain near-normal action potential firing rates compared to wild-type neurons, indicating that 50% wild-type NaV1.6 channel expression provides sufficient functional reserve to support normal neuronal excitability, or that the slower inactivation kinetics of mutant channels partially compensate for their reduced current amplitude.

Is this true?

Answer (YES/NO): NO